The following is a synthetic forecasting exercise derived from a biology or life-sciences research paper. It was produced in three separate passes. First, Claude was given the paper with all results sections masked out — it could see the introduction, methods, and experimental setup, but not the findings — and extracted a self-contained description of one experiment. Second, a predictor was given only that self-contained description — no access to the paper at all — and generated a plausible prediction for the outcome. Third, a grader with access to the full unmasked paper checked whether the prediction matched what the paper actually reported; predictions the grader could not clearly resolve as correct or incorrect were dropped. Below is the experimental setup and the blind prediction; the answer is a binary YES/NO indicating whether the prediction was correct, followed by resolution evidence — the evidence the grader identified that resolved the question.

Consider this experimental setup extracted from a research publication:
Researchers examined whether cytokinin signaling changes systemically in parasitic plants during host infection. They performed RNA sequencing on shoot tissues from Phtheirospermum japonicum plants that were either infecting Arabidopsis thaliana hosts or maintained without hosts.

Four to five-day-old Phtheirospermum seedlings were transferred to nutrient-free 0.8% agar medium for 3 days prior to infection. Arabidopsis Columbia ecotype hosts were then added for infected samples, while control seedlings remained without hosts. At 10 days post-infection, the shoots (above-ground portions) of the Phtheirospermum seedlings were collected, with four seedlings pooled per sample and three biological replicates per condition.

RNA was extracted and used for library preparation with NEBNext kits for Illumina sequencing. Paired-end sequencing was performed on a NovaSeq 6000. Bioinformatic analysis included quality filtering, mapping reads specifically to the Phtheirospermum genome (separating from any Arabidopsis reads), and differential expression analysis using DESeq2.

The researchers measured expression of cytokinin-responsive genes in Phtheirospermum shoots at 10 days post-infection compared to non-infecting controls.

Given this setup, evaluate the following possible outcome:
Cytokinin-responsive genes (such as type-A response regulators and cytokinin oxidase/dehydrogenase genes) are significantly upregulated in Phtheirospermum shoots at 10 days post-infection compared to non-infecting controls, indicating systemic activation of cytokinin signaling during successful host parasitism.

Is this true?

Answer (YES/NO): NO